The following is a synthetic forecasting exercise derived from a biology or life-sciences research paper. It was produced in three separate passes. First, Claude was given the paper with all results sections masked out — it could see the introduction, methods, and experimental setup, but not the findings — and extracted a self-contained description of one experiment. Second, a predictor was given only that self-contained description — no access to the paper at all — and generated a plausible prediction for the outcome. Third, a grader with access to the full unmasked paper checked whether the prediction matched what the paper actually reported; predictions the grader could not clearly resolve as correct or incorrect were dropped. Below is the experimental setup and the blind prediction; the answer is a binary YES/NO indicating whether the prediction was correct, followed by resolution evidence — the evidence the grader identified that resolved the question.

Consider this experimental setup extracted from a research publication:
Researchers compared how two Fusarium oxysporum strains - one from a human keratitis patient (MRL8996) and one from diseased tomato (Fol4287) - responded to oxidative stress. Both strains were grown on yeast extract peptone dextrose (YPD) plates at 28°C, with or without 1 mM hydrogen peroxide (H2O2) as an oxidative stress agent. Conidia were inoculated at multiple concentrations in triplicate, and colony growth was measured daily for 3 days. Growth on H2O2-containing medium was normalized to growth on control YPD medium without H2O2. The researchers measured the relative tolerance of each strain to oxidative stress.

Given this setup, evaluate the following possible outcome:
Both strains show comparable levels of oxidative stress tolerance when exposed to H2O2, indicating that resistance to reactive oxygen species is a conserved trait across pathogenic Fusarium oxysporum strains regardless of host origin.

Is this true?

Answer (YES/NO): YES